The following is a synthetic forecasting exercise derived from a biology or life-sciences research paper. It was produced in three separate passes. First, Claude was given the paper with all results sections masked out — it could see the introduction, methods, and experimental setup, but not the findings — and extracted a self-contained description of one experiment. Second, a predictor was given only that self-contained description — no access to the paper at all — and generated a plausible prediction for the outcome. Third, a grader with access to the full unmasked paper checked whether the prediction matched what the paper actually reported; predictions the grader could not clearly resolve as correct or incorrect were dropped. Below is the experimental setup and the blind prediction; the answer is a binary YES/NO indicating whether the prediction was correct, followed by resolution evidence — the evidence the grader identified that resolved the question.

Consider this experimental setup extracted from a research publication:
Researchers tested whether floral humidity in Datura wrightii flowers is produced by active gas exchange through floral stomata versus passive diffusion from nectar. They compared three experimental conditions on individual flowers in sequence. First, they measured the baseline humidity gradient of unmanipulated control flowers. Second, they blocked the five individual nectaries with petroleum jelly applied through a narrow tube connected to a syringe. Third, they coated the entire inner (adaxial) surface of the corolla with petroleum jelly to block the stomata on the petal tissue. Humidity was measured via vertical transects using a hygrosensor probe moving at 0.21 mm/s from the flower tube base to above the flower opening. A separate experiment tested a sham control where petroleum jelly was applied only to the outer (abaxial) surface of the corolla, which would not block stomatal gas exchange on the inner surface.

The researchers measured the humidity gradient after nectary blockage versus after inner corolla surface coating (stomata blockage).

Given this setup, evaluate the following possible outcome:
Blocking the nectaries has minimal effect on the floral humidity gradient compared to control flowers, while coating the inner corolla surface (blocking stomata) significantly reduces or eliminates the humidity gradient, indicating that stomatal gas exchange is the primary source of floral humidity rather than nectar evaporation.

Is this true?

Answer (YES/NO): YES